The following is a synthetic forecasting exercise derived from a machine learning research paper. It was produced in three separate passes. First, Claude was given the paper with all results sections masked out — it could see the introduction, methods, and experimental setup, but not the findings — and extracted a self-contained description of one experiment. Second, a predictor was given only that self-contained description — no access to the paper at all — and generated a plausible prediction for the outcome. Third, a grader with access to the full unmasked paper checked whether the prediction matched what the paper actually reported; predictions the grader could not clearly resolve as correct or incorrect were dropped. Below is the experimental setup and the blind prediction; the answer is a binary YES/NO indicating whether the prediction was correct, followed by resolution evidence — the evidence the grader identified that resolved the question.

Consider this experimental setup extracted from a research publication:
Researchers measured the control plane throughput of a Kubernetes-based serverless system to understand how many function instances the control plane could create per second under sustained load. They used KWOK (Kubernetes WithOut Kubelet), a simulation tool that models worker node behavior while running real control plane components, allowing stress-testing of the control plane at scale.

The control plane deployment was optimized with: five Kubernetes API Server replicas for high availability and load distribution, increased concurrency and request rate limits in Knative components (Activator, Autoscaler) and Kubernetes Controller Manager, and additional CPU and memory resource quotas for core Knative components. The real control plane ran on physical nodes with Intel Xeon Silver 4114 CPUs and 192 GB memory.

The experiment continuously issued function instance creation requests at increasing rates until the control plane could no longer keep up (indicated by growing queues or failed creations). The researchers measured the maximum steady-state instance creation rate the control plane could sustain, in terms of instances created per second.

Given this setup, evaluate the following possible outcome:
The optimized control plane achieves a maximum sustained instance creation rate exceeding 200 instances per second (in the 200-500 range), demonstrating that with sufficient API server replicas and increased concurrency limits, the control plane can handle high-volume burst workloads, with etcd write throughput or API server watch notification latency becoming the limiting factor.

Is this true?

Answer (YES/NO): NO